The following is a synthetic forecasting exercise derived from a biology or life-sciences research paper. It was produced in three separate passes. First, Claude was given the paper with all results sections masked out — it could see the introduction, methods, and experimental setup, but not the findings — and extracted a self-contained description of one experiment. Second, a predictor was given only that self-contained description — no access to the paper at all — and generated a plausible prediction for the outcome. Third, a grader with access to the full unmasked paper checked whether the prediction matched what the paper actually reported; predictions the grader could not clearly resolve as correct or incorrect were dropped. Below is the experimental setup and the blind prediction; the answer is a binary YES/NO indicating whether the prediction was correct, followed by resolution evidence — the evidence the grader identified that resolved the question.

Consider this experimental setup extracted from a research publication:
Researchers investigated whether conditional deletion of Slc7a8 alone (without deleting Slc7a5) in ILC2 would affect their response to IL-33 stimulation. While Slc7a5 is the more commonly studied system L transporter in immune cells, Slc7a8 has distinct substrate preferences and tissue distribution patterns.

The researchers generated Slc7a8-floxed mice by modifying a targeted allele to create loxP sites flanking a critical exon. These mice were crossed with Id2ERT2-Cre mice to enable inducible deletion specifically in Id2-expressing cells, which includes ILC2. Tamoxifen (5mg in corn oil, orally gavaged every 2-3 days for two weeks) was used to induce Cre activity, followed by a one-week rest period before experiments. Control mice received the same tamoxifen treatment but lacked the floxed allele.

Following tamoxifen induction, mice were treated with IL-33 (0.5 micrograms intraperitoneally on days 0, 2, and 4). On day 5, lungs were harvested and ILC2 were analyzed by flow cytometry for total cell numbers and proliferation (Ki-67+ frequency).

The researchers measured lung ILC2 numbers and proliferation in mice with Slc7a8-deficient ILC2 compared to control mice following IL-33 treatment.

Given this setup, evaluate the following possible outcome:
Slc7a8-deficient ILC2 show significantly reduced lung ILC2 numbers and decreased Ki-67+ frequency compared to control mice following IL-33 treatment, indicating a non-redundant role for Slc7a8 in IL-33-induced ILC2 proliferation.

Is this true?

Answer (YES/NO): YES